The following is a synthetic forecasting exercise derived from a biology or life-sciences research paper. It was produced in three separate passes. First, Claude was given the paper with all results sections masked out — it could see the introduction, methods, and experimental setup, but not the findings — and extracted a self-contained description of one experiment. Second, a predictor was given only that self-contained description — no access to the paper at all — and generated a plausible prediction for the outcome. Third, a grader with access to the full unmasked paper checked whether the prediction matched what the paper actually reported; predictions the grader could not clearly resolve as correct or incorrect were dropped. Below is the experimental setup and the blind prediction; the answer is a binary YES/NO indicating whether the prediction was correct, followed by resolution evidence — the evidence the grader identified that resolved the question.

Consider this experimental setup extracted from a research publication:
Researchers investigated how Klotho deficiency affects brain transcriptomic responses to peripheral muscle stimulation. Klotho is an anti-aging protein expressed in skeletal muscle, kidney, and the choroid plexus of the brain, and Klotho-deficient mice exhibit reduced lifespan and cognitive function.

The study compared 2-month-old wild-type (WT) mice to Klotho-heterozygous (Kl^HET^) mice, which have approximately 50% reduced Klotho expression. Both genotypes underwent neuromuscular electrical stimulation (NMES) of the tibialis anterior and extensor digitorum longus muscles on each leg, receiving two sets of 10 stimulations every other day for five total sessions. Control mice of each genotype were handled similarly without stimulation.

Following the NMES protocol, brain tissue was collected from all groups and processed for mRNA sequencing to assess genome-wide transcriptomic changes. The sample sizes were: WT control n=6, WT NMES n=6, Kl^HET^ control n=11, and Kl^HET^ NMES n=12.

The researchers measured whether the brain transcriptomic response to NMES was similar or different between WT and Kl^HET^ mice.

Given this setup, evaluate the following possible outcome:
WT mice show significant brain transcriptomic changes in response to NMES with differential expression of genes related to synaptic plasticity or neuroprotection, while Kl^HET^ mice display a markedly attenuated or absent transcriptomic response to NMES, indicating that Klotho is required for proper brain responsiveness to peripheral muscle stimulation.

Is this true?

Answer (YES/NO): NO